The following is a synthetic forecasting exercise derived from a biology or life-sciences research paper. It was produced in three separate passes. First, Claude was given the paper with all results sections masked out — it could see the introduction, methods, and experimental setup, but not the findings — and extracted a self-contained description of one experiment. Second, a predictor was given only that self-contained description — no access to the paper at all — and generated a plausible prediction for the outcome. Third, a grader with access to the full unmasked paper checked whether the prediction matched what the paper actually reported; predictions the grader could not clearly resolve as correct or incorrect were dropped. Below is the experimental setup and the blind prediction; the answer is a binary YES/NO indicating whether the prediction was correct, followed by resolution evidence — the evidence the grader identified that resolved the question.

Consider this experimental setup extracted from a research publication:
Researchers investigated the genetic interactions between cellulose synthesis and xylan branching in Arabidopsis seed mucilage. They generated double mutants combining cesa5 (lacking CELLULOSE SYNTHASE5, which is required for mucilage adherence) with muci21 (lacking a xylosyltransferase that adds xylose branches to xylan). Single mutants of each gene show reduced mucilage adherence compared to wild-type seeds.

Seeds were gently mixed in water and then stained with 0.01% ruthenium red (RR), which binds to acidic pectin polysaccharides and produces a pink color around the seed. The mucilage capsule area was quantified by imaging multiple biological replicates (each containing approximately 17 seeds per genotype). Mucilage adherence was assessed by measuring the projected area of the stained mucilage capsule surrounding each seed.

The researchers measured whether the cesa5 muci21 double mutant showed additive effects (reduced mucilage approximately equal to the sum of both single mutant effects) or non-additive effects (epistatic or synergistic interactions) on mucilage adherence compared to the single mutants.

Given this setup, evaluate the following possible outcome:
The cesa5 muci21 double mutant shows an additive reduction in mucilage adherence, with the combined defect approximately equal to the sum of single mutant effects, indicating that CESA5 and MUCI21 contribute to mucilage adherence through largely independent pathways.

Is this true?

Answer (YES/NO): YES